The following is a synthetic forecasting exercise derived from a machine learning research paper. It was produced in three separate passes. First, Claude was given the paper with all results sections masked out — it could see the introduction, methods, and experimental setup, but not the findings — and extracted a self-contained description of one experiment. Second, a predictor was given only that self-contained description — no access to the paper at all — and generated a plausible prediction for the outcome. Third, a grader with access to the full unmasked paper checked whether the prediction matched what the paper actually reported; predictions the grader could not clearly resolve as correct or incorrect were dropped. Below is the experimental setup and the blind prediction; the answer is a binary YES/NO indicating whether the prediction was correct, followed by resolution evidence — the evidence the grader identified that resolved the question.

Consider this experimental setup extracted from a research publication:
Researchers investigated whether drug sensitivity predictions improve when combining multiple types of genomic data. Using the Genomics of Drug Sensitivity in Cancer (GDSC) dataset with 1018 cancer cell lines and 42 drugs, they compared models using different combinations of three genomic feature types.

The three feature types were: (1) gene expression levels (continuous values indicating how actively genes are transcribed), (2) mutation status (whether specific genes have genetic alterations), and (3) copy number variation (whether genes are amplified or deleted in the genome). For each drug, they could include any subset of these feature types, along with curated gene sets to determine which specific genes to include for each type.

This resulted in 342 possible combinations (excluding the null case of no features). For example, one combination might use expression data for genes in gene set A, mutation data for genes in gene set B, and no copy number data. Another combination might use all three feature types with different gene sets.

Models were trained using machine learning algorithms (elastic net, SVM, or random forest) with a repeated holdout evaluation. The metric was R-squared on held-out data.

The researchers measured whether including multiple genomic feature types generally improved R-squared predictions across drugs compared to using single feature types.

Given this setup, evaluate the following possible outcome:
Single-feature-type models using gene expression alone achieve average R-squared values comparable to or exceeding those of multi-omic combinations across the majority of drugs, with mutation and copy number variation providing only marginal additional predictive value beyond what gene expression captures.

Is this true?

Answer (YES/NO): YES